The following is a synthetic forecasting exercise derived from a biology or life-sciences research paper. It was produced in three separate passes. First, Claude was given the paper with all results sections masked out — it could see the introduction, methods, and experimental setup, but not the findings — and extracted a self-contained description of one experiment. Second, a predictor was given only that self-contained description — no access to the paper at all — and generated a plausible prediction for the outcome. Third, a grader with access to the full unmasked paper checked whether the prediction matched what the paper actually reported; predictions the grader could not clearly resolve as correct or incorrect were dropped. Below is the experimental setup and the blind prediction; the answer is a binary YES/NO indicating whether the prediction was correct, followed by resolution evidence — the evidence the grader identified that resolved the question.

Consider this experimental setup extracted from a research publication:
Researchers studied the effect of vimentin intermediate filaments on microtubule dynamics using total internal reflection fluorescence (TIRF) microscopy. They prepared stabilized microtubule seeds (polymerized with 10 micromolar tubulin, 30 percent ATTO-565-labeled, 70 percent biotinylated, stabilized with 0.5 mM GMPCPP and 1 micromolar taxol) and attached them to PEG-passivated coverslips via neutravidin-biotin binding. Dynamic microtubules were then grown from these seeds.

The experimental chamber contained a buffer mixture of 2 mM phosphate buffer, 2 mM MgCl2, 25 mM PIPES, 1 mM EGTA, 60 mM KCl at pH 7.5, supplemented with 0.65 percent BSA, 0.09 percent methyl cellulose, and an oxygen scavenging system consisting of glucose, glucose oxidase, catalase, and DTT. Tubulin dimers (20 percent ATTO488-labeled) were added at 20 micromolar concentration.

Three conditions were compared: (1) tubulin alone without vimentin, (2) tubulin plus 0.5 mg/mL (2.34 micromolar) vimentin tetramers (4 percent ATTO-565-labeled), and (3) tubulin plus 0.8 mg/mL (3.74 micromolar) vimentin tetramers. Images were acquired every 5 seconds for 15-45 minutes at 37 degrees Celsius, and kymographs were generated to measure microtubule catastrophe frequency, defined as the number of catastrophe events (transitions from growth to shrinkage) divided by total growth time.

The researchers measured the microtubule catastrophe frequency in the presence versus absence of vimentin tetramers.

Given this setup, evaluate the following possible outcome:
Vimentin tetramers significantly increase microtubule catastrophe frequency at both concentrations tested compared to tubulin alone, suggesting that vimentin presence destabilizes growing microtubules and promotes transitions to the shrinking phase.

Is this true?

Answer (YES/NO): NO